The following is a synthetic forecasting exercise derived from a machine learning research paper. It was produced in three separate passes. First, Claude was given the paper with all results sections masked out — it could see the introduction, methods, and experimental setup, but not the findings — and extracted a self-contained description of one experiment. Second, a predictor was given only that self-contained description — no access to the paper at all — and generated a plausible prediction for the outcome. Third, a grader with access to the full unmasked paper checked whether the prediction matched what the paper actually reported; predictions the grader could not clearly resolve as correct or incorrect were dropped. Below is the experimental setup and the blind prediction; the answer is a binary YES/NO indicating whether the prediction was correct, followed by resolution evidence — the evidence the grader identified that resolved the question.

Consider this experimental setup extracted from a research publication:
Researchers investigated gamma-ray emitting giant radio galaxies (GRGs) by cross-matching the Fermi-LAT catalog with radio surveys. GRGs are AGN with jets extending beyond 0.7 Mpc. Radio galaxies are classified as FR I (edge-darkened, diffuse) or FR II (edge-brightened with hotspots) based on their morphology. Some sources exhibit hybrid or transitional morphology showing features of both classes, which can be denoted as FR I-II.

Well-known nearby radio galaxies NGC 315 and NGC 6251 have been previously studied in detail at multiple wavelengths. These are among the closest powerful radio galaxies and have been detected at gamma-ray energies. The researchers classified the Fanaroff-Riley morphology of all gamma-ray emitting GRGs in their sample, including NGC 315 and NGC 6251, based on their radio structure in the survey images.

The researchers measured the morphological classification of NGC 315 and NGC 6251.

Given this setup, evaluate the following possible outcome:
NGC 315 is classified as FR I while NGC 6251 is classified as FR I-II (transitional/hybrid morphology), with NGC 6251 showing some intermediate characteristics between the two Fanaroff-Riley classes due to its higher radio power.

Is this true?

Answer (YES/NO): NO